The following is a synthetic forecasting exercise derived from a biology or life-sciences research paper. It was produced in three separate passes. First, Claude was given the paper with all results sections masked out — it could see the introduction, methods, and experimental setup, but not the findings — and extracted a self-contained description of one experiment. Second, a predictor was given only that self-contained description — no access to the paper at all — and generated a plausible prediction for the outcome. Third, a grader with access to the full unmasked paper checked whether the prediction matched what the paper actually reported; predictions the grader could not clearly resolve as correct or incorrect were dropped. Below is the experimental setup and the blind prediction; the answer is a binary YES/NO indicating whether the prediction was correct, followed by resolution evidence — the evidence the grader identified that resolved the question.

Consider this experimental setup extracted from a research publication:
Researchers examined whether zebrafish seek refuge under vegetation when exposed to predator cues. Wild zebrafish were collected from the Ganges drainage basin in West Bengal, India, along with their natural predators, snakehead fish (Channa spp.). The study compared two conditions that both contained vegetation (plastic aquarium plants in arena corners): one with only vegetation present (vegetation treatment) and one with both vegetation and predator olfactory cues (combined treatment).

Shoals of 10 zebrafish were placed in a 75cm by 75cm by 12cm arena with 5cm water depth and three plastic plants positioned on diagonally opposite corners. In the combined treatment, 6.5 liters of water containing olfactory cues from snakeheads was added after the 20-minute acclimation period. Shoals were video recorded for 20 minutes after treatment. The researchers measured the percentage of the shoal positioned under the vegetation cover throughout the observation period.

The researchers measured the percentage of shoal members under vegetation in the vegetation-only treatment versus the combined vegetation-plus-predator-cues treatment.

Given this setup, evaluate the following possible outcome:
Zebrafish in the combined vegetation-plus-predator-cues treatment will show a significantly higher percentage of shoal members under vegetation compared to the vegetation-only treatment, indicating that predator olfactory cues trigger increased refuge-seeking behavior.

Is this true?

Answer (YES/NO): NO